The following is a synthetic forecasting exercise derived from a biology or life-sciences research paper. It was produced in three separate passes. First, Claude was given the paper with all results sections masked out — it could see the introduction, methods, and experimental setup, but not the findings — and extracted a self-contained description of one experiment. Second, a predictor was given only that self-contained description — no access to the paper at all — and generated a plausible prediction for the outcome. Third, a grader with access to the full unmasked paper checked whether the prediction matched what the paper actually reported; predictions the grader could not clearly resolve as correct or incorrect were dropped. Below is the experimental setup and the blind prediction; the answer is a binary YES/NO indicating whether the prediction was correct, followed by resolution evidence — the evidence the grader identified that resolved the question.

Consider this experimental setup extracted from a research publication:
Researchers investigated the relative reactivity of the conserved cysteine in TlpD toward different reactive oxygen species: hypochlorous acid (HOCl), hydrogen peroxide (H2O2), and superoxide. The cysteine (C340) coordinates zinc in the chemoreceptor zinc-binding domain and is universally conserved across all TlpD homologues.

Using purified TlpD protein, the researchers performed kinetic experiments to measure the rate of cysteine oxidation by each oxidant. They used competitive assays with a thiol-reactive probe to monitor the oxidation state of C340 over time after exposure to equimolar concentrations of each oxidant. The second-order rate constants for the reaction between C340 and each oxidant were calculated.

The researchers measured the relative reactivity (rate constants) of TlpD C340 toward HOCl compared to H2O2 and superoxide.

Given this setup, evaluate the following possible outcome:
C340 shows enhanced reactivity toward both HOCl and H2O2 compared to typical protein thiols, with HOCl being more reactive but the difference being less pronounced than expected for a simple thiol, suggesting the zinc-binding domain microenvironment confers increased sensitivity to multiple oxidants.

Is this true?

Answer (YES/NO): NO